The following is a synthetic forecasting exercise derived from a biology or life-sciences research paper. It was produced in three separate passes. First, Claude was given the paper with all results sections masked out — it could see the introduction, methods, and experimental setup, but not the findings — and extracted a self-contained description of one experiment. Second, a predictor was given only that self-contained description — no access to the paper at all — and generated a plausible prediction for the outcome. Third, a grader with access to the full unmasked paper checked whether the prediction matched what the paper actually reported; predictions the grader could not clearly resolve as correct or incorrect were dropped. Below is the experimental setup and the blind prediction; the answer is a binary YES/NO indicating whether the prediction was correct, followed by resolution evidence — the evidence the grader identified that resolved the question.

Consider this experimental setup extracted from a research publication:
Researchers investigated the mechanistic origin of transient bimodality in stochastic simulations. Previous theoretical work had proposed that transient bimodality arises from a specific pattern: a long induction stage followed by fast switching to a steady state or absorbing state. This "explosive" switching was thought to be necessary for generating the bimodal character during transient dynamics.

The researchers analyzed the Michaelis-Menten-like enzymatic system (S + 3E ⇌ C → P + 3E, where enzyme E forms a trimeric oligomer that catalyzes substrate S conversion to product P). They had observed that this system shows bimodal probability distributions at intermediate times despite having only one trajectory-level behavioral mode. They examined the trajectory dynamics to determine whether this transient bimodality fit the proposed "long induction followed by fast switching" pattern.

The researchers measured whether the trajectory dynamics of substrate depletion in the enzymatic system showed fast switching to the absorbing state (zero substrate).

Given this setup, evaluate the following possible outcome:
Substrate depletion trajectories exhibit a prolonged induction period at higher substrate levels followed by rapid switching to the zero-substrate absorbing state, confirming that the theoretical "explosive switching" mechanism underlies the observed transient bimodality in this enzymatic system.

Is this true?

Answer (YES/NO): NO